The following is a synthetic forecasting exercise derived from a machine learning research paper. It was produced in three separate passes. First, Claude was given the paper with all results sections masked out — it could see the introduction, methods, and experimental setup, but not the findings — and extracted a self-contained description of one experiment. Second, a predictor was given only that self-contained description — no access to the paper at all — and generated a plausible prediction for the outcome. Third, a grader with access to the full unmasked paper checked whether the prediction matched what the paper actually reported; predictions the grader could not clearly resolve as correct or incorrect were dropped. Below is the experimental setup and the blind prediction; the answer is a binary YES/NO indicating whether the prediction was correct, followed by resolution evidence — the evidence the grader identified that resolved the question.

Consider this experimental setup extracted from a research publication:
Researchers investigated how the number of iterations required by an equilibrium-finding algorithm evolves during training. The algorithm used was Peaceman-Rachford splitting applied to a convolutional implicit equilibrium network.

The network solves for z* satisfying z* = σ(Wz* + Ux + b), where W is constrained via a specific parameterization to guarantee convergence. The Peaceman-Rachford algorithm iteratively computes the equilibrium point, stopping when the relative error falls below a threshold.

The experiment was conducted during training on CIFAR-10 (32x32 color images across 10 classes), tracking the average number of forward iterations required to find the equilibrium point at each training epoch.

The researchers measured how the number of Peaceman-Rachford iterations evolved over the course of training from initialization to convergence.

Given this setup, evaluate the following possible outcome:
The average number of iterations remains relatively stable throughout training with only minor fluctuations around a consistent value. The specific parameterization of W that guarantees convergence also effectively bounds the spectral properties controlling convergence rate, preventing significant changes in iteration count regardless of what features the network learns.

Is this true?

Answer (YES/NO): NO